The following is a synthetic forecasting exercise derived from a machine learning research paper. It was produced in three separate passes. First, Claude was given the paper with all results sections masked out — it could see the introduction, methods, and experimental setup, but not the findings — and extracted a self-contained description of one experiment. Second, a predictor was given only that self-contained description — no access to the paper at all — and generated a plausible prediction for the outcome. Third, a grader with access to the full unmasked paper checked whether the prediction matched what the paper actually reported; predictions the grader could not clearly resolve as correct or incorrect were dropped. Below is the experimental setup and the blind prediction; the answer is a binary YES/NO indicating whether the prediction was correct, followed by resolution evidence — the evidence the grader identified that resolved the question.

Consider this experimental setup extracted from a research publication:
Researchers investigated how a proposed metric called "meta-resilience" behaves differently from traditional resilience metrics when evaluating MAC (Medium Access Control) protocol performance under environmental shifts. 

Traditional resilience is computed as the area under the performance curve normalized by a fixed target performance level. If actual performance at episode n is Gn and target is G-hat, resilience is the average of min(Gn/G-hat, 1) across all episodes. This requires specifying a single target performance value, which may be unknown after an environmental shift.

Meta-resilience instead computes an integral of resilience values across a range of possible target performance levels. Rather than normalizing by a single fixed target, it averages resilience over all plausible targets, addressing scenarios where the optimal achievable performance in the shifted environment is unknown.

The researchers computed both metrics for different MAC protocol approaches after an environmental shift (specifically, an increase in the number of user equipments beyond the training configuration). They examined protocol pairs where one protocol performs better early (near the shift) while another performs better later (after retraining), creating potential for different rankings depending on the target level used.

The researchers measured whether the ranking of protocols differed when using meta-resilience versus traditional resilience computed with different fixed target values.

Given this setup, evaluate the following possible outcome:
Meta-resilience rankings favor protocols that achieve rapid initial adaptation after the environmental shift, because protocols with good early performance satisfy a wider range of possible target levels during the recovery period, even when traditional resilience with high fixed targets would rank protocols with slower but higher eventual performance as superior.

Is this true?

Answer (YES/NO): NO